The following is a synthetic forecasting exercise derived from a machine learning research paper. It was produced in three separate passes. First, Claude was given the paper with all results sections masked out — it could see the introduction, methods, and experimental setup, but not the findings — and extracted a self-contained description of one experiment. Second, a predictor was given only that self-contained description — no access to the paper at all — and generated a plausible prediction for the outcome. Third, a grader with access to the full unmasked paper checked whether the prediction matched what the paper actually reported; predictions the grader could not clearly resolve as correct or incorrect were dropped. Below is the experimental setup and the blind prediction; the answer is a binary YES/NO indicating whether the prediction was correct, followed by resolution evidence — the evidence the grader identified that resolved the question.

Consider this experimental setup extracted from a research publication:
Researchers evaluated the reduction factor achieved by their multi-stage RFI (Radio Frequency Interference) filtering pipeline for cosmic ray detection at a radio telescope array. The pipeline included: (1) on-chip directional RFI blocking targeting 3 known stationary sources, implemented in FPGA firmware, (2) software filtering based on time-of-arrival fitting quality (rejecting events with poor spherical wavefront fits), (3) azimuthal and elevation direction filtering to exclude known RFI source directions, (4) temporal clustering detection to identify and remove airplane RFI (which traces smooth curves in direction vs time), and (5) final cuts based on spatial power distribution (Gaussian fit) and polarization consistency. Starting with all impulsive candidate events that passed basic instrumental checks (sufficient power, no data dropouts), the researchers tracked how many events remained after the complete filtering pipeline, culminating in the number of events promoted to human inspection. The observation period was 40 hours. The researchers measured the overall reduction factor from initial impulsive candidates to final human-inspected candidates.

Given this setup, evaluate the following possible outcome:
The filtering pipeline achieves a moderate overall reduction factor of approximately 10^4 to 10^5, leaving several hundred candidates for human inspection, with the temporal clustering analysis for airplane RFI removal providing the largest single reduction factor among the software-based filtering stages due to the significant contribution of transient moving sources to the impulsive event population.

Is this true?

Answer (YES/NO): NO